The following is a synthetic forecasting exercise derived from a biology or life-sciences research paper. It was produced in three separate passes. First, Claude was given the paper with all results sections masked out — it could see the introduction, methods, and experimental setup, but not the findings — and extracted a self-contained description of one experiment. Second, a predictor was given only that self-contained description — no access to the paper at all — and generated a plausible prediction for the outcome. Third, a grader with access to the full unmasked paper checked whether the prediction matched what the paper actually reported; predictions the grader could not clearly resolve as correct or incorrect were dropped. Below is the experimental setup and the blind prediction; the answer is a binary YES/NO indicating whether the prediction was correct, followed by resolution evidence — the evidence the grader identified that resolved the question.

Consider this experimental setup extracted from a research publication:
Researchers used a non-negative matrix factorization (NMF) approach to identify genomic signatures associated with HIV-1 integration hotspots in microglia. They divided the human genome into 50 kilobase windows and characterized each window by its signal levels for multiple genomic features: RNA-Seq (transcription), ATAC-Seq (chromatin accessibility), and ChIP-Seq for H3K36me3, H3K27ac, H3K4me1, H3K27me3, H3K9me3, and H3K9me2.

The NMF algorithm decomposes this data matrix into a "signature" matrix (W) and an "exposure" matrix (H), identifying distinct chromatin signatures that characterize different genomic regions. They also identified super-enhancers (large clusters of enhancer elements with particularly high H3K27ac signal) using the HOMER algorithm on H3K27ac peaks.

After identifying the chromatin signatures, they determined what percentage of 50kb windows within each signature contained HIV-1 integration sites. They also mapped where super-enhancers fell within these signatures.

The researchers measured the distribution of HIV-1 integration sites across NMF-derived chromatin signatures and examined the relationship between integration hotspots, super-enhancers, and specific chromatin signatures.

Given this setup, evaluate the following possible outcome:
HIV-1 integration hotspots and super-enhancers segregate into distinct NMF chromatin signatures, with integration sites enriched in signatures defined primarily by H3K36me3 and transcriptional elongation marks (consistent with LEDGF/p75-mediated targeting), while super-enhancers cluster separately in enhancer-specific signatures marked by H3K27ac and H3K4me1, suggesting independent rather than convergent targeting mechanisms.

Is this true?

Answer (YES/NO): NO